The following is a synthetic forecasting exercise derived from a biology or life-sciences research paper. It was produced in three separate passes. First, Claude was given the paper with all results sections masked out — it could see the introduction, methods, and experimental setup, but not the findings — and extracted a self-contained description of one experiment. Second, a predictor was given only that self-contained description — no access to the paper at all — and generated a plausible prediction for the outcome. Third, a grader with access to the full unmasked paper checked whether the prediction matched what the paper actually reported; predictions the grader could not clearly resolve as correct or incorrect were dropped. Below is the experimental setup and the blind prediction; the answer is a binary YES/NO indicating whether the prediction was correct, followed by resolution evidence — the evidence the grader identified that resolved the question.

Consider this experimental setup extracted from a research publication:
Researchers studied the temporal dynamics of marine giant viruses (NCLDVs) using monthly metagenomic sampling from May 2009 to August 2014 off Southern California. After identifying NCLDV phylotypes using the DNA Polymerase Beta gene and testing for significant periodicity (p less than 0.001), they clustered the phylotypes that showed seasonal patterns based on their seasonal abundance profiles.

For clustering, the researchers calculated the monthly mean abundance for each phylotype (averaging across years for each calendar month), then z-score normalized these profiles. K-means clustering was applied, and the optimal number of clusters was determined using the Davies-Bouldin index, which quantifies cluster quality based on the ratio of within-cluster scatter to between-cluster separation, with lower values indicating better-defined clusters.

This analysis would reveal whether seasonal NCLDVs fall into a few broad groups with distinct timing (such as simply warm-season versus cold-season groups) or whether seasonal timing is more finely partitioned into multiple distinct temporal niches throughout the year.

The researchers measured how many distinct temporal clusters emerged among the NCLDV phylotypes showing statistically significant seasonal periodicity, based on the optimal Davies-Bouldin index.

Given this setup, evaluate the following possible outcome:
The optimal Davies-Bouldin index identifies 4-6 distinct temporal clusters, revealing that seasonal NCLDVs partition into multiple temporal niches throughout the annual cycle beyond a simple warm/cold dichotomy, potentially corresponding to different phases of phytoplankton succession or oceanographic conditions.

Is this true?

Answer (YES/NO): NO